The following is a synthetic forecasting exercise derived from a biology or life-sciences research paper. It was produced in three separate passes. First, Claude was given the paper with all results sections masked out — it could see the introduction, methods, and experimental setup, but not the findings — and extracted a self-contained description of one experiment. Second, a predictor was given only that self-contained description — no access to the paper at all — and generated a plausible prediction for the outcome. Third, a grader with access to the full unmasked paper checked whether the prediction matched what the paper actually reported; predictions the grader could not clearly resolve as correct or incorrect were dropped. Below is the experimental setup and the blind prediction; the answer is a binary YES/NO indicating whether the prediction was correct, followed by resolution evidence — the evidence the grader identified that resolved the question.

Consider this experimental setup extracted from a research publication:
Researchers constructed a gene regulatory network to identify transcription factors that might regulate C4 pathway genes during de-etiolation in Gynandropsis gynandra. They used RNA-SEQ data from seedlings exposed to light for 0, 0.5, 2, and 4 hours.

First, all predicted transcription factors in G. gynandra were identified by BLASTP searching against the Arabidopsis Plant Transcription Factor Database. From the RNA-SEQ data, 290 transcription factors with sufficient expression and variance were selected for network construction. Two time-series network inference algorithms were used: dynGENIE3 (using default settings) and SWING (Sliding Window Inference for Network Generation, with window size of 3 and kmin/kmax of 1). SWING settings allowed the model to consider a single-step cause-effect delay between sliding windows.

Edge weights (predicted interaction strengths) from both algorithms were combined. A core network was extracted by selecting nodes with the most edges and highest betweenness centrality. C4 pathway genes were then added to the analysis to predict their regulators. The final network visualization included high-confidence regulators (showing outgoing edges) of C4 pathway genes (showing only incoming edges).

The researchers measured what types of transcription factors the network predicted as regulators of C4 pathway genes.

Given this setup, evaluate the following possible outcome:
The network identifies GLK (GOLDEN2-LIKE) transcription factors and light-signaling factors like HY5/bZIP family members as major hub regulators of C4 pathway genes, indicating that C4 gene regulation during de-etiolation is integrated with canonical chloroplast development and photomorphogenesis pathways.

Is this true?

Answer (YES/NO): NO